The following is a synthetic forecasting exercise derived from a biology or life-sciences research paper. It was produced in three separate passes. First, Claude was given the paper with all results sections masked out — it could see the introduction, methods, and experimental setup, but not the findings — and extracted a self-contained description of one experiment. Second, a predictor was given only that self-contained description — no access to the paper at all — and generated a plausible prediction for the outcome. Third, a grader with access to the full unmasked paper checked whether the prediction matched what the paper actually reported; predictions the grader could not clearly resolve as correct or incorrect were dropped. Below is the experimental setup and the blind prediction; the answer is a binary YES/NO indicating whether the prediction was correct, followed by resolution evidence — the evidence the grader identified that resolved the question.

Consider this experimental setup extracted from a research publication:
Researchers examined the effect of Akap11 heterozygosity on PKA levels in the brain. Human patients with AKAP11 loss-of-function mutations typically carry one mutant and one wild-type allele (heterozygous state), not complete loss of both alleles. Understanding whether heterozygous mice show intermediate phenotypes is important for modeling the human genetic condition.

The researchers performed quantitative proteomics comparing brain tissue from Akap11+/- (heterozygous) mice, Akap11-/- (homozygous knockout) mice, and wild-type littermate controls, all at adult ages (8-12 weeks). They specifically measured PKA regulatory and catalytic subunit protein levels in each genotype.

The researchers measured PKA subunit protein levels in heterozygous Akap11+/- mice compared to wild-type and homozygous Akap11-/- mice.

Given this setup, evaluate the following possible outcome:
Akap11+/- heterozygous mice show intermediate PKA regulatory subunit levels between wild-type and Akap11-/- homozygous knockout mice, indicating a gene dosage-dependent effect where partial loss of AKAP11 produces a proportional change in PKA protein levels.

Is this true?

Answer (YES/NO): NO